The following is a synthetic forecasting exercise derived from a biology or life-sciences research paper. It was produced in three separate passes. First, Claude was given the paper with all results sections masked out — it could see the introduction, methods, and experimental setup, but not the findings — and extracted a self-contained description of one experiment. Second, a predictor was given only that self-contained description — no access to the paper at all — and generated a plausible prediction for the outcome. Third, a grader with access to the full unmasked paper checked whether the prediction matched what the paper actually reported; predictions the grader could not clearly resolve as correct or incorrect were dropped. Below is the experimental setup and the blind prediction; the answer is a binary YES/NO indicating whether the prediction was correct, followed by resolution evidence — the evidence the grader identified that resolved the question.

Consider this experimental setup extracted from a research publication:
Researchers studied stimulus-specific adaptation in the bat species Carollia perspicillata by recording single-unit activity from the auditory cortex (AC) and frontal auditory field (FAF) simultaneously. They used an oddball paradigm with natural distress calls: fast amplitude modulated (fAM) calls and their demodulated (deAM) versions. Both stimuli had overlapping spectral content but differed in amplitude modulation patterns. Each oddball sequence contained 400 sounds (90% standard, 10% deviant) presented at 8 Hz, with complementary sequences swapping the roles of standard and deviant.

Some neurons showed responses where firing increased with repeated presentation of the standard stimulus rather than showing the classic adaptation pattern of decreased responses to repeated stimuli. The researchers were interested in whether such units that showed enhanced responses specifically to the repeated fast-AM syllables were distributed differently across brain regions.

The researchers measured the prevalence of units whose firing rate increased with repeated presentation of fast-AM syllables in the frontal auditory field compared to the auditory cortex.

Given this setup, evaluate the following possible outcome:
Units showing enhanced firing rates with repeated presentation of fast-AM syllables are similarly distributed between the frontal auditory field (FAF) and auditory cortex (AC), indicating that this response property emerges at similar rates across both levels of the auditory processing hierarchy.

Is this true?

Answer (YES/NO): NO